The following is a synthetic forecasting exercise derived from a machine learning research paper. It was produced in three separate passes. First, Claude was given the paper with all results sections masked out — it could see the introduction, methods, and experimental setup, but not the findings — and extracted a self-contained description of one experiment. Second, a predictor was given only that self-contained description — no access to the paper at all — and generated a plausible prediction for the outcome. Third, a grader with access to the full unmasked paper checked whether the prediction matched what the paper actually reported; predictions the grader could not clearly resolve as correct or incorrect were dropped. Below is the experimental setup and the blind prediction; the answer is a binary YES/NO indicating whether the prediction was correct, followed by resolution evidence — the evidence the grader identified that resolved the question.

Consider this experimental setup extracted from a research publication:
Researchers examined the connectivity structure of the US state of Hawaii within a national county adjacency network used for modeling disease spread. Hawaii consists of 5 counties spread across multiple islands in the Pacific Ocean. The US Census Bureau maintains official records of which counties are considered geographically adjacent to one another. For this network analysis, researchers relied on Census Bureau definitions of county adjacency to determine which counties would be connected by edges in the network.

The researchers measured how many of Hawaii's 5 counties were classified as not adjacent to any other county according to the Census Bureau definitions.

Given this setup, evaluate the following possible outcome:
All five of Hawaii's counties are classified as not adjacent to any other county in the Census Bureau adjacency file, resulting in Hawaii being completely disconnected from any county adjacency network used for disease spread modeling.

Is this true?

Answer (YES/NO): NO